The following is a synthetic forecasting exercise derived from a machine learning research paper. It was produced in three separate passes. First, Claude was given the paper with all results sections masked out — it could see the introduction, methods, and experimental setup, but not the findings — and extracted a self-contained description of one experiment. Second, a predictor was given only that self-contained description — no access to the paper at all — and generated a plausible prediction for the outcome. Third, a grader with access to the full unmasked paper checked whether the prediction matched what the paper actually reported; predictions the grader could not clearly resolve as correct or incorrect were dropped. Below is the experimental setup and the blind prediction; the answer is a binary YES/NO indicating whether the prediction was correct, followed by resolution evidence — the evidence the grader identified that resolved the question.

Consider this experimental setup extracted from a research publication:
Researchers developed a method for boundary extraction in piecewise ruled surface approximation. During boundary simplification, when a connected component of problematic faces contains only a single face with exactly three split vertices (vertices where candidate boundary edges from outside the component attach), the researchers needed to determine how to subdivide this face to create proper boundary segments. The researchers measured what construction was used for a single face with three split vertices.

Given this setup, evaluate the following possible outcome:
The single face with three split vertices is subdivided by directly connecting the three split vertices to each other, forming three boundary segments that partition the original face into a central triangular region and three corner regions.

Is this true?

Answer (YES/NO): NO